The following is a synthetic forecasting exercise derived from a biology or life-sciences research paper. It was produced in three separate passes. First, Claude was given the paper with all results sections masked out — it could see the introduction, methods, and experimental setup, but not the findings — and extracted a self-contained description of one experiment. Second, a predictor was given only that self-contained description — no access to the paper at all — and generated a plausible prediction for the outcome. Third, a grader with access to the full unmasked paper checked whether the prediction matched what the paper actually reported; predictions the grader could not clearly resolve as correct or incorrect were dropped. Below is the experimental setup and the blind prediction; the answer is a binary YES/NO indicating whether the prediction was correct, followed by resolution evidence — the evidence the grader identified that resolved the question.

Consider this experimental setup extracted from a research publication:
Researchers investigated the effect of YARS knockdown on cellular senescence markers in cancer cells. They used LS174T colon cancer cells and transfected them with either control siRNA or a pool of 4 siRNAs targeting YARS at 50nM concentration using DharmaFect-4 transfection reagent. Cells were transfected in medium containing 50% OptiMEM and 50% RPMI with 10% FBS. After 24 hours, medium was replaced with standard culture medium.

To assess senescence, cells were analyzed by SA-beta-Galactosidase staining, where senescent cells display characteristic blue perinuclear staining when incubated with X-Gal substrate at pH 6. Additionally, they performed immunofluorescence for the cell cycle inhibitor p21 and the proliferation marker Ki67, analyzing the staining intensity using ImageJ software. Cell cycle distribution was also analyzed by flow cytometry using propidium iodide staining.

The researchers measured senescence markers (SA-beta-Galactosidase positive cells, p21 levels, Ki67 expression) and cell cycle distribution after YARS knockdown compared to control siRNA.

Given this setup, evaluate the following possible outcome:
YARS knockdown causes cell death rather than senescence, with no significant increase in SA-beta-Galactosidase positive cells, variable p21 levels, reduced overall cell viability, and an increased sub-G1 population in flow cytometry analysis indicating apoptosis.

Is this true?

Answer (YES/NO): NO